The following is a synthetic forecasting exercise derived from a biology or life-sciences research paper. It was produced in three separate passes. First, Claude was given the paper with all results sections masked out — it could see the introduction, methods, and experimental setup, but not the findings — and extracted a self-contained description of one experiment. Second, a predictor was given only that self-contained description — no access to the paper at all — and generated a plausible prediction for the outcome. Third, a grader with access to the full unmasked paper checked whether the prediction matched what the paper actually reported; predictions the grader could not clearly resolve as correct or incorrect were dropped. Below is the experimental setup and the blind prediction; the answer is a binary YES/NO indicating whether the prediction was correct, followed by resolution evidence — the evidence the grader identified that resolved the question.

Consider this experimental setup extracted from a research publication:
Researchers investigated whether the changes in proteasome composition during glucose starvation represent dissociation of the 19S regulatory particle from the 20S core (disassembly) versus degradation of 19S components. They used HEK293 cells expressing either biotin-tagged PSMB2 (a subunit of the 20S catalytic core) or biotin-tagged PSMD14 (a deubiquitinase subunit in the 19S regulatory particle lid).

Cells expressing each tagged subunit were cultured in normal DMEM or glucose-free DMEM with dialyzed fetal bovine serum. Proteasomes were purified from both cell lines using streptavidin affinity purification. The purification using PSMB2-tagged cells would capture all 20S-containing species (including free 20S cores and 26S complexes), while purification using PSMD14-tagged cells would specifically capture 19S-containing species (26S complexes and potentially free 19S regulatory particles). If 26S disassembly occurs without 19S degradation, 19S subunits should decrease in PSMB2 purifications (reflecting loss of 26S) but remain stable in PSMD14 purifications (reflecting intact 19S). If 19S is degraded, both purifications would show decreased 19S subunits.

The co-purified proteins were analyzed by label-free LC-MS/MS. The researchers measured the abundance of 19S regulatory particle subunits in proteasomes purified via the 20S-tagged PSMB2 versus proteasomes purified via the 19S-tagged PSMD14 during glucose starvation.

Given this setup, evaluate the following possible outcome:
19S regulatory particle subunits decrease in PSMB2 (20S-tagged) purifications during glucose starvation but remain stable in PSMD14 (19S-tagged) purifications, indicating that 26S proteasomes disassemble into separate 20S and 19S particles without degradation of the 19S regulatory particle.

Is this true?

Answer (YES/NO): YES